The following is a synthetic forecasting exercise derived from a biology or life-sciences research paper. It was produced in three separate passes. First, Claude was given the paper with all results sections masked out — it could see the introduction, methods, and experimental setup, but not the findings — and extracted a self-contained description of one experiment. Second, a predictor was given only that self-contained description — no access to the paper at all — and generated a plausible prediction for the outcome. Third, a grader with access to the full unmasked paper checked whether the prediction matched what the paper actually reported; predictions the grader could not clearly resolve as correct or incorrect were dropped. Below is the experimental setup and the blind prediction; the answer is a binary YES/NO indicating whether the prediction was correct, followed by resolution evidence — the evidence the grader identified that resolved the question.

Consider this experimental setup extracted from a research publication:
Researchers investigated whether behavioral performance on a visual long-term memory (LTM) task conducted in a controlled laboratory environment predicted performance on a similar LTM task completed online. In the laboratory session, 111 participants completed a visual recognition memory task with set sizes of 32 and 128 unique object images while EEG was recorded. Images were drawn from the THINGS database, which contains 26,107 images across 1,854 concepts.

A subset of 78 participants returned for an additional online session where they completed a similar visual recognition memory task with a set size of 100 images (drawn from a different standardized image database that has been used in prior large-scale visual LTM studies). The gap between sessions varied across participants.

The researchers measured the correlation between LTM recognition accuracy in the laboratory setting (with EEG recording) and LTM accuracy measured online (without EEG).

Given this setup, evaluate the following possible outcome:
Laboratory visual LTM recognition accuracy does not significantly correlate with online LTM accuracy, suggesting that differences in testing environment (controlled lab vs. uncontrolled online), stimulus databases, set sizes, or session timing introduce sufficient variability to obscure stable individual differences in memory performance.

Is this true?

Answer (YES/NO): NO